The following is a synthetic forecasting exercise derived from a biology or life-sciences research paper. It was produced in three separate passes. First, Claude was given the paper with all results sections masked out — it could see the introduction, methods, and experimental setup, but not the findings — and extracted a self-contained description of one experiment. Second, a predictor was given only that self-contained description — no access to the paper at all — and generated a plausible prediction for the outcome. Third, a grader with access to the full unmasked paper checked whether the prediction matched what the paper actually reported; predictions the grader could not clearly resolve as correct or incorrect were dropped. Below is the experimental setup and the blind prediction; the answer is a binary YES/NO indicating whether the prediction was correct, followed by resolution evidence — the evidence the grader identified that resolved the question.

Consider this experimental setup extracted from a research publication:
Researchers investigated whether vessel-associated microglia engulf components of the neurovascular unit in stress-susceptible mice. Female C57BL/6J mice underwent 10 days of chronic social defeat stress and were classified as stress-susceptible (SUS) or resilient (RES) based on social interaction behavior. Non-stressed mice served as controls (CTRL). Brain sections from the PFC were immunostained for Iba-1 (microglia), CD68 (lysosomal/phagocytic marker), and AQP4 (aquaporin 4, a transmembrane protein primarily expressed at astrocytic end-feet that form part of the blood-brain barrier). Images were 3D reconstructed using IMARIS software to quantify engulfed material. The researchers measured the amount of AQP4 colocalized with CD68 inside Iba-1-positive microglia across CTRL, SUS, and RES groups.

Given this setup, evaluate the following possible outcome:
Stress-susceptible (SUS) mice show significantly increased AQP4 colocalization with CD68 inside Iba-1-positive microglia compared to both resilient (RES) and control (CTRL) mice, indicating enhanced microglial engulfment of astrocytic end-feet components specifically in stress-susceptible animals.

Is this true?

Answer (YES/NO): NO